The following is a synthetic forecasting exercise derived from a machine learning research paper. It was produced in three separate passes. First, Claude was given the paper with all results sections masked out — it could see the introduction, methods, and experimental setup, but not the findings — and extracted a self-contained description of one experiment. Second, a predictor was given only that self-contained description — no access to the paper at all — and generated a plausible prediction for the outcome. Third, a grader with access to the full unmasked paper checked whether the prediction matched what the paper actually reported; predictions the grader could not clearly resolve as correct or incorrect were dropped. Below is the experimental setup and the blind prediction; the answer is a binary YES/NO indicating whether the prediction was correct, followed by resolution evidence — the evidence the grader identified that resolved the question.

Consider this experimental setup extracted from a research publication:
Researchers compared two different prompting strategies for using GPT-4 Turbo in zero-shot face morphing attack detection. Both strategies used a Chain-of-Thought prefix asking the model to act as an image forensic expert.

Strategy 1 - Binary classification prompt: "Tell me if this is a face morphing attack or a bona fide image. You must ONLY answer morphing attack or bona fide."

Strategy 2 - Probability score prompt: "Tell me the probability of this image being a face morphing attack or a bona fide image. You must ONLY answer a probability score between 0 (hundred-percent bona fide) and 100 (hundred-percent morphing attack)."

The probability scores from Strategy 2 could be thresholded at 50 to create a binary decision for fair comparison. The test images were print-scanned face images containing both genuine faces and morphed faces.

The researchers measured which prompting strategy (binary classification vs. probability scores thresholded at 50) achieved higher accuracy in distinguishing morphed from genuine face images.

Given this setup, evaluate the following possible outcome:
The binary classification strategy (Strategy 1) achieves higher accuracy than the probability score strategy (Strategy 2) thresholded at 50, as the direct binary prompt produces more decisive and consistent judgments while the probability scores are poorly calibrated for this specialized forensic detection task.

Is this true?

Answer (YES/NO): NO